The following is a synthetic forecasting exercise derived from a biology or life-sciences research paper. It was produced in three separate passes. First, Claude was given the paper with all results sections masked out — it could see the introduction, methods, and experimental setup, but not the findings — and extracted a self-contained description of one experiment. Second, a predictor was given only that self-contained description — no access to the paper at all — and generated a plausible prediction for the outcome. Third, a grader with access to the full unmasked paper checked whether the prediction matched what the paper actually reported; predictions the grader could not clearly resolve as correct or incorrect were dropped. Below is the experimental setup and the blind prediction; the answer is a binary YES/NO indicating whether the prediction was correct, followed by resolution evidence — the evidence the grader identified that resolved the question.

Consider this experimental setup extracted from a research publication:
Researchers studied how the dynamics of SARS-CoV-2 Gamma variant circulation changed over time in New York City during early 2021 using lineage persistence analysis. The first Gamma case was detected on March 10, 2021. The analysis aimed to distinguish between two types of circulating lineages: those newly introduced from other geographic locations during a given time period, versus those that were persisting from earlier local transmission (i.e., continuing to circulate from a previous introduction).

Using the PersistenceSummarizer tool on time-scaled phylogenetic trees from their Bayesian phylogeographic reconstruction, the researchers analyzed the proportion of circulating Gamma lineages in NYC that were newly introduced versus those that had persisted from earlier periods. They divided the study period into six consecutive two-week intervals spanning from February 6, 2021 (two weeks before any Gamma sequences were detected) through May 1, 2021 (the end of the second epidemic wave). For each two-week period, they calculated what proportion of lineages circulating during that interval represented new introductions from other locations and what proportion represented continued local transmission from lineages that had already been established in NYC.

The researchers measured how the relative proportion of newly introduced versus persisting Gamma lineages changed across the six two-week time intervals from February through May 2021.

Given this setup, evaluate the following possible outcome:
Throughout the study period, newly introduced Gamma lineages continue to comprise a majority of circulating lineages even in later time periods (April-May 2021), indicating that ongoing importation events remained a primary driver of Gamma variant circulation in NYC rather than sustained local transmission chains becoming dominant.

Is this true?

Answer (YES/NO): NO